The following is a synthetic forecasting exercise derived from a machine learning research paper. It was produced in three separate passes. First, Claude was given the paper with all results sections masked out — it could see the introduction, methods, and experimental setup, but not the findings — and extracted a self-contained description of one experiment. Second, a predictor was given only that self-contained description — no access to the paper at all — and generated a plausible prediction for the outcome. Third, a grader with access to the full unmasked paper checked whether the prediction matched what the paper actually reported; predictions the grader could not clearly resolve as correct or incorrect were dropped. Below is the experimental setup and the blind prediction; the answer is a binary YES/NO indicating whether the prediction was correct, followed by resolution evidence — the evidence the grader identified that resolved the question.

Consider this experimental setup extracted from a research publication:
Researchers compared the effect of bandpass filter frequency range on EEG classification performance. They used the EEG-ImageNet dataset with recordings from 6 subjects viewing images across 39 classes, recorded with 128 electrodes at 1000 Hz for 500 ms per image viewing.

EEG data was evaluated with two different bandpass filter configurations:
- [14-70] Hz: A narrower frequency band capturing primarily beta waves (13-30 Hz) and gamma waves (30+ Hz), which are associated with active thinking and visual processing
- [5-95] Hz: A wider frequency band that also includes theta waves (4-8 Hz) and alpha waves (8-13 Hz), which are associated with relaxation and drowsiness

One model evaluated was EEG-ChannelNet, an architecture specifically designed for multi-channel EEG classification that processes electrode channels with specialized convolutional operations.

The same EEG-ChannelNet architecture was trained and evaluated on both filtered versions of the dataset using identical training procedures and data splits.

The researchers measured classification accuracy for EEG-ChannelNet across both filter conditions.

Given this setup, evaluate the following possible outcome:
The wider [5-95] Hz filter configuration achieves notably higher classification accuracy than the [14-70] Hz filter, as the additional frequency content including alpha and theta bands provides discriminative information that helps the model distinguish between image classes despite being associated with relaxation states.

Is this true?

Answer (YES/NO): NO